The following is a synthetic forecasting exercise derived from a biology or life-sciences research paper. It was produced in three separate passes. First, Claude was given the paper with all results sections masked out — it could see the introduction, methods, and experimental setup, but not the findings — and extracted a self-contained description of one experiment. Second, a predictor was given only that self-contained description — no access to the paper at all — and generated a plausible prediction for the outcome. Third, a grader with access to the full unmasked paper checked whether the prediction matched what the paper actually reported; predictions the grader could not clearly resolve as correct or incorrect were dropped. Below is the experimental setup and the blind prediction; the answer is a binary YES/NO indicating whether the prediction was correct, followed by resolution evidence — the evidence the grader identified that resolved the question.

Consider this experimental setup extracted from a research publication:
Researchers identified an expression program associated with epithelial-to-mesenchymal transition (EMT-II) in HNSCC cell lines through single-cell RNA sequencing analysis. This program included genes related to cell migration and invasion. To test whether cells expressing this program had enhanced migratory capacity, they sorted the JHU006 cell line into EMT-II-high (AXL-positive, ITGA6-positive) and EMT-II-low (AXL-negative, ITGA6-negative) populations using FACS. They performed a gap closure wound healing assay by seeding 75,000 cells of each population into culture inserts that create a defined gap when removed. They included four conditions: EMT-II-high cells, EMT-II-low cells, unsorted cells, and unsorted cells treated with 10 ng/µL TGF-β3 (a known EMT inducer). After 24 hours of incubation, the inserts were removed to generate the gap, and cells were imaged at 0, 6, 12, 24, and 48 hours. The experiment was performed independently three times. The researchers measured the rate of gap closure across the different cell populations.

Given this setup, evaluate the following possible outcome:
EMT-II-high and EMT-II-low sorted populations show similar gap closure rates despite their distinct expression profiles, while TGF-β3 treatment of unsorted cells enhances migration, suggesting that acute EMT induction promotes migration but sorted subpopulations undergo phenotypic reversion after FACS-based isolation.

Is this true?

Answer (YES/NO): NO